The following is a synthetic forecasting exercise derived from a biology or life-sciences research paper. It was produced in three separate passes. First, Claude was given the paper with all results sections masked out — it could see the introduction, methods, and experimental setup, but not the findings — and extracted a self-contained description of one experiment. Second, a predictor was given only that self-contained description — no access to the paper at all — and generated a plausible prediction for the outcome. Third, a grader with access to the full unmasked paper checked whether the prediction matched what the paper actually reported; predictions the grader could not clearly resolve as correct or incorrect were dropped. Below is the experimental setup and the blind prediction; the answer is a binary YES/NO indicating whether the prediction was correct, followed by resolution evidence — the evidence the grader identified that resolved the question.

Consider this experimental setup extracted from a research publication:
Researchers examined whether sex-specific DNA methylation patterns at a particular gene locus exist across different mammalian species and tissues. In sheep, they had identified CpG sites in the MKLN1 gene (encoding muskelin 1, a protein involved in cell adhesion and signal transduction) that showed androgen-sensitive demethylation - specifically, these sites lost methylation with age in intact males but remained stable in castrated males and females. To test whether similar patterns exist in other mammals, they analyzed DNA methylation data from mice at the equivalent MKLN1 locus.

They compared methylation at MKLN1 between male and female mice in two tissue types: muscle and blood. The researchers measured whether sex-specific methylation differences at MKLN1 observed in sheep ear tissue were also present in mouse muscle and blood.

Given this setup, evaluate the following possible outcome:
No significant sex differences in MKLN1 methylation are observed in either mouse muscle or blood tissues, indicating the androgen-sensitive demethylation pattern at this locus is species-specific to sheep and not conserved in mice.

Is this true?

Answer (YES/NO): NO